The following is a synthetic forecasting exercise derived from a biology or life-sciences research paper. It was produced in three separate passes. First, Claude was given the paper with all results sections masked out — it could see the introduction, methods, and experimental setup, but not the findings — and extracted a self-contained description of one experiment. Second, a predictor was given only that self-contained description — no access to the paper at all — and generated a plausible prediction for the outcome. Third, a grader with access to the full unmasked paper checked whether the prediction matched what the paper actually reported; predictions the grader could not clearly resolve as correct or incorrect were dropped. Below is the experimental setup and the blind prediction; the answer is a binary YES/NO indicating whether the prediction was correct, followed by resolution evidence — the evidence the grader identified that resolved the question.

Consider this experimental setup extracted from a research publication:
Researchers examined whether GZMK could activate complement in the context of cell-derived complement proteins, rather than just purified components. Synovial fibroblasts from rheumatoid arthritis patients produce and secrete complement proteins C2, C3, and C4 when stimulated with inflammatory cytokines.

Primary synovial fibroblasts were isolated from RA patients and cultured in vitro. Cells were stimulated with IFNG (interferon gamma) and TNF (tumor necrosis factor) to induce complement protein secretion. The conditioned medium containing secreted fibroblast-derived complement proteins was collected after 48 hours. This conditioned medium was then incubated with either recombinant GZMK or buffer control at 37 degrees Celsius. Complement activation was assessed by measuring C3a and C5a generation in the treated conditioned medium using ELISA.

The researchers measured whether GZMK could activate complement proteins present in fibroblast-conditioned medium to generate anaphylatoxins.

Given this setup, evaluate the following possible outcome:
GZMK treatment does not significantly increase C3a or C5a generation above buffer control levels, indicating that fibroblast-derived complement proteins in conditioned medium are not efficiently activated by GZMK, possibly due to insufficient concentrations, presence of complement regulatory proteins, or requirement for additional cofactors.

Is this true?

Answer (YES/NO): NO